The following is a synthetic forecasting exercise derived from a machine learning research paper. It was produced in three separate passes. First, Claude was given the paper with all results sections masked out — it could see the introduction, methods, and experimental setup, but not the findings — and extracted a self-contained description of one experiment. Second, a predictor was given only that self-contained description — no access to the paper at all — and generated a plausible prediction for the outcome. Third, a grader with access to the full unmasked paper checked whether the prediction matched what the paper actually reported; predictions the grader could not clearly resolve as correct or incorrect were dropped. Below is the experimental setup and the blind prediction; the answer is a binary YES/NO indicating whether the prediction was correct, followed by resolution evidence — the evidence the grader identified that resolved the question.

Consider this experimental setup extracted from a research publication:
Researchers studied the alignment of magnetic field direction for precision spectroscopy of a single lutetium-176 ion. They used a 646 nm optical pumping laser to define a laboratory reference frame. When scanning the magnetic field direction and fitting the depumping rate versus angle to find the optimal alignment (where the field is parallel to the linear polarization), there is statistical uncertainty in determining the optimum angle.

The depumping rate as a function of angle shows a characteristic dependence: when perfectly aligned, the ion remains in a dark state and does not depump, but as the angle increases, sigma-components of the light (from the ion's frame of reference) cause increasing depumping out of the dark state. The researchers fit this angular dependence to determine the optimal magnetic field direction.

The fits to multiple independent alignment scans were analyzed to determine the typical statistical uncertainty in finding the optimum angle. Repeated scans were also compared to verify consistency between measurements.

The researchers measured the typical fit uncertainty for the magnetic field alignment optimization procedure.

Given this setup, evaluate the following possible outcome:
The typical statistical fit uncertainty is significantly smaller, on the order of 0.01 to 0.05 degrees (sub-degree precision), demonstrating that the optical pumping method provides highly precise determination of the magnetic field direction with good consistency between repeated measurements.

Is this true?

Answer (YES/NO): YES